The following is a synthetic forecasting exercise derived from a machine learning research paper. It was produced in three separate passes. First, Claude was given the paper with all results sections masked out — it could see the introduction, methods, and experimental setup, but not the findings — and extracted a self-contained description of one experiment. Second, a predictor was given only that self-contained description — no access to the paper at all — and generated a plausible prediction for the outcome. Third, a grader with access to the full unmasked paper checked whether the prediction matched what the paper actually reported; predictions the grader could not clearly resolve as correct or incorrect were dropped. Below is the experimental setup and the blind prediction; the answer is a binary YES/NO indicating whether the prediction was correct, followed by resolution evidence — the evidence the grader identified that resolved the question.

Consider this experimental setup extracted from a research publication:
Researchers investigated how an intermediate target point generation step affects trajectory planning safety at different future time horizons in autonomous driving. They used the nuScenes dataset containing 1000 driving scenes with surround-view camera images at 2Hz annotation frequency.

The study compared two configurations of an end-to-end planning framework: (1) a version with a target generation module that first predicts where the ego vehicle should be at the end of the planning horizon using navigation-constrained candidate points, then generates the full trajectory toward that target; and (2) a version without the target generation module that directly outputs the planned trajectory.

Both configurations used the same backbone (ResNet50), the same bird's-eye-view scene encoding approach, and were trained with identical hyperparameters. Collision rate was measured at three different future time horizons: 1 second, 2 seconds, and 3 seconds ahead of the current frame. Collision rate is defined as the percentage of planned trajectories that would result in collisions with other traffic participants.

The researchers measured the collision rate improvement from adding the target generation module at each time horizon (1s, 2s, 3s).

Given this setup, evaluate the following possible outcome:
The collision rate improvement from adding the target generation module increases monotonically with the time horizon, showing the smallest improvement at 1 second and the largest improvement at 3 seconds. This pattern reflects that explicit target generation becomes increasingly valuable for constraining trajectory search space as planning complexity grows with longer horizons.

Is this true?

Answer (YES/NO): YES